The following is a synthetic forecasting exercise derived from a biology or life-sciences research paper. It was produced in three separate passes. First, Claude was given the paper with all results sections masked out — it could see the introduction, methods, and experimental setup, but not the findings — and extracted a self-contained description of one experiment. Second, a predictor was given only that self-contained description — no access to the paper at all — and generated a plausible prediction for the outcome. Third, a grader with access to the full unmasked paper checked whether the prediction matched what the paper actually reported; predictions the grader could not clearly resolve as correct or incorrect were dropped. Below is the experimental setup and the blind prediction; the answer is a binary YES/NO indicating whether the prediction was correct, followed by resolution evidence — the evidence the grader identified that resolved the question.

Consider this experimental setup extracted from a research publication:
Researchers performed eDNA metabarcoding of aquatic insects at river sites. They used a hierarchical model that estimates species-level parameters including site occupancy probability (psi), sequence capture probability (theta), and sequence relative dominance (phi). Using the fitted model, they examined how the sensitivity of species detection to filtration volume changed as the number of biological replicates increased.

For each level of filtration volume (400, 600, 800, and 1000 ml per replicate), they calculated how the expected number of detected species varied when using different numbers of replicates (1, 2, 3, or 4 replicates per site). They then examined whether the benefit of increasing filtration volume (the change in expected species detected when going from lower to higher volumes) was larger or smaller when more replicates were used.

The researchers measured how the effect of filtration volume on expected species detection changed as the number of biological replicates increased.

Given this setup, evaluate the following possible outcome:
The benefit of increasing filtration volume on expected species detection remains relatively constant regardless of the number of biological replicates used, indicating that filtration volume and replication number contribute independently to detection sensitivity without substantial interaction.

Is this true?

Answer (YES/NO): NO